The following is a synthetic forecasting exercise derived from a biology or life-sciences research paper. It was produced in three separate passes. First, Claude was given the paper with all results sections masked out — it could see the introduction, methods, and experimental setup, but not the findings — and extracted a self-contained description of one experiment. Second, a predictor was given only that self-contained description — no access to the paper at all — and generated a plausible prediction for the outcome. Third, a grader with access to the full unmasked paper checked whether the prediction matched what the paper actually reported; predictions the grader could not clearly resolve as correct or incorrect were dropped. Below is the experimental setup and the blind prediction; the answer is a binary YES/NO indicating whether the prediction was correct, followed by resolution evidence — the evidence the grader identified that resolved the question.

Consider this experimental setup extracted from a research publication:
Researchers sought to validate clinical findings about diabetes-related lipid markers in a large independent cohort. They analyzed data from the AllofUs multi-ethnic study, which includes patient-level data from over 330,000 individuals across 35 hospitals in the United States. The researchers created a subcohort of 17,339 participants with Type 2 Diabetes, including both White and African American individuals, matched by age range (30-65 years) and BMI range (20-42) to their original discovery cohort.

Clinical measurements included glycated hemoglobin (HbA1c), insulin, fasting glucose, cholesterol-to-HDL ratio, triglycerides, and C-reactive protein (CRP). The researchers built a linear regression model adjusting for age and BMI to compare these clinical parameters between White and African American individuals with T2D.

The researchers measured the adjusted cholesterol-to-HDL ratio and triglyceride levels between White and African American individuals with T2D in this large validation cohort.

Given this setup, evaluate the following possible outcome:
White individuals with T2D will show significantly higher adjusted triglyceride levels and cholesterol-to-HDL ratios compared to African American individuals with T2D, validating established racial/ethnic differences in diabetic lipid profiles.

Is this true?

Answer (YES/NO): YES